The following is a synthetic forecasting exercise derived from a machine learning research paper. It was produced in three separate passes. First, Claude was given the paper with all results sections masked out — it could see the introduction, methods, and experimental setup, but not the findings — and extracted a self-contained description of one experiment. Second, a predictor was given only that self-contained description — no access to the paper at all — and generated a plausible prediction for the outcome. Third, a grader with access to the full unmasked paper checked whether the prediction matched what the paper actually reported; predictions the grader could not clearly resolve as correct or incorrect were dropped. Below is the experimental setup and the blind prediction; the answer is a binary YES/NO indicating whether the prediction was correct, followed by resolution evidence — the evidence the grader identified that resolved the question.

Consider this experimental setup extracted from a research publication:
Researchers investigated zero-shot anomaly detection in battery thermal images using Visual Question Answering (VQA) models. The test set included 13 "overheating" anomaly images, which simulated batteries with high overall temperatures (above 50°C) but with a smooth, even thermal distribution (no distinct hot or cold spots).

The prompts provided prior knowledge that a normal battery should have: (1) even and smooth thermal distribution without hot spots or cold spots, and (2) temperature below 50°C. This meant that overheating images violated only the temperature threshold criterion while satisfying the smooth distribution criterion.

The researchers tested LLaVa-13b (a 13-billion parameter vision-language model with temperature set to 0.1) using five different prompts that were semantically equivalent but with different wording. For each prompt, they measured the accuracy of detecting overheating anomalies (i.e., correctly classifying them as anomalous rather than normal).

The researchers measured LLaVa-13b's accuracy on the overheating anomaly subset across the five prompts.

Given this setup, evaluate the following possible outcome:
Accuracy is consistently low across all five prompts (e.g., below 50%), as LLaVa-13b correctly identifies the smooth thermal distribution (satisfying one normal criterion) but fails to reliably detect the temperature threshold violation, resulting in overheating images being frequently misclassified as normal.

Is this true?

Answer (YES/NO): NO